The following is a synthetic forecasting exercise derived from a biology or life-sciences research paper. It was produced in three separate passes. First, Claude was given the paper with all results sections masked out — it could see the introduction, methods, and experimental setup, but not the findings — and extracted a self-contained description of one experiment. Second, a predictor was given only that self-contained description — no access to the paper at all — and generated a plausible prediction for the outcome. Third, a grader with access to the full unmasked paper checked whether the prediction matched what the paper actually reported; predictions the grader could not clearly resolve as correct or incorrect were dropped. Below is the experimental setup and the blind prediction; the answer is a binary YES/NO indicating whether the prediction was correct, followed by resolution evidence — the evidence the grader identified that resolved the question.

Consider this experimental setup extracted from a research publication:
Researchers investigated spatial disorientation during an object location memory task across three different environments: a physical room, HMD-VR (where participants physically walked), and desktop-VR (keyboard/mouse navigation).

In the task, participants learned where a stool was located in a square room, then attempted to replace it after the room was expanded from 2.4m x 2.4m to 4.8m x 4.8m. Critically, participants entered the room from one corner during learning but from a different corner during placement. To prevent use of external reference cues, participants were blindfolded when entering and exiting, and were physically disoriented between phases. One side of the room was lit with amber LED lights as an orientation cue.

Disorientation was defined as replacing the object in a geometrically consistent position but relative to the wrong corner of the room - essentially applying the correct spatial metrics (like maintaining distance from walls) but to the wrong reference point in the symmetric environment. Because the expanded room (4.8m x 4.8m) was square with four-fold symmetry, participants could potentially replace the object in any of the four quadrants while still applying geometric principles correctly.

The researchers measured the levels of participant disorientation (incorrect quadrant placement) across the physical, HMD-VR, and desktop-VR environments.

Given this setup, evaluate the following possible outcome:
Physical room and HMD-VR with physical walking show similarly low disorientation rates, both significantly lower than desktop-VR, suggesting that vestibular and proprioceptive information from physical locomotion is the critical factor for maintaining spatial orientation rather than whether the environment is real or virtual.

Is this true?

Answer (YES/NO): NO